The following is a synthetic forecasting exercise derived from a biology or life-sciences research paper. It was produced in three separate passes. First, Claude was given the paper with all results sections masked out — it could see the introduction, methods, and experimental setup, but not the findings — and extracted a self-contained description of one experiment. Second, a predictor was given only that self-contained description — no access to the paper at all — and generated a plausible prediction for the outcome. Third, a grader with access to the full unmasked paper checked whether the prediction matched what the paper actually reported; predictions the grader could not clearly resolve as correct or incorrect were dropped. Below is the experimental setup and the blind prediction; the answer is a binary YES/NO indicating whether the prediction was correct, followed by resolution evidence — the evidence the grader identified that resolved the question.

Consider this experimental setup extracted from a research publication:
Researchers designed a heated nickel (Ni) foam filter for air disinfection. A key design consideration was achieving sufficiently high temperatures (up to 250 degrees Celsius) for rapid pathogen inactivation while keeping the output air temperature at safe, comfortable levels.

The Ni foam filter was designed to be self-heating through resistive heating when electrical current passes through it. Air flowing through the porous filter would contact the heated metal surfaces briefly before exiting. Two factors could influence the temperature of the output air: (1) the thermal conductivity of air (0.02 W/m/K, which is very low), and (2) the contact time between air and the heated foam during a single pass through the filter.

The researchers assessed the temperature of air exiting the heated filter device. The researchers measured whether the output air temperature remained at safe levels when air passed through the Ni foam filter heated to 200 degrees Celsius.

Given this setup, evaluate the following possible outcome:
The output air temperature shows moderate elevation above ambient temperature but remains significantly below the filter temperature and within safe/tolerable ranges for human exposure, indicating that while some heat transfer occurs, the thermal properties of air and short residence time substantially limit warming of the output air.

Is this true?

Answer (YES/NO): NO